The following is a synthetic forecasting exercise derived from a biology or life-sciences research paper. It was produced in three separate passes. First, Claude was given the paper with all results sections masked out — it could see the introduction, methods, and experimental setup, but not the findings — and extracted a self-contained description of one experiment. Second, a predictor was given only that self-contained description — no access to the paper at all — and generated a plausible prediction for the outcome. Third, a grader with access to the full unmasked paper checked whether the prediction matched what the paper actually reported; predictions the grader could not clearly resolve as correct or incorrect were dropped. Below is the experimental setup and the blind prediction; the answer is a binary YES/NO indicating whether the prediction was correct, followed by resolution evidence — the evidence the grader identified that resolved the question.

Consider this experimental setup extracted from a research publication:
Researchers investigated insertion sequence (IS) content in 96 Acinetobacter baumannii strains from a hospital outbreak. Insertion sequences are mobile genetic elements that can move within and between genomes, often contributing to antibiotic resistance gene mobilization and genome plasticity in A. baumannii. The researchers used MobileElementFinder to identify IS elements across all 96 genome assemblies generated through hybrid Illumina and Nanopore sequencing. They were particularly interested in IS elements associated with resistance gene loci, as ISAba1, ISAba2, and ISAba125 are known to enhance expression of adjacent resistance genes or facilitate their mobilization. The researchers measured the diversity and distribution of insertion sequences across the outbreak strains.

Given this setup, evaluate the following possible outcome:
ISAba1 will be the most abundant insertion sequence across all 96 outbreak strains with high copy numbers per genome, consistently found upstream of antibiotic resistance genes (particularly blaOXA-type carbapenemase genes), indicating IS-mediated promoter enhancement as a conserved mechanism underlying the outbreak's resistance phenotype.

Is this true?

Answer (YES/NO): NO